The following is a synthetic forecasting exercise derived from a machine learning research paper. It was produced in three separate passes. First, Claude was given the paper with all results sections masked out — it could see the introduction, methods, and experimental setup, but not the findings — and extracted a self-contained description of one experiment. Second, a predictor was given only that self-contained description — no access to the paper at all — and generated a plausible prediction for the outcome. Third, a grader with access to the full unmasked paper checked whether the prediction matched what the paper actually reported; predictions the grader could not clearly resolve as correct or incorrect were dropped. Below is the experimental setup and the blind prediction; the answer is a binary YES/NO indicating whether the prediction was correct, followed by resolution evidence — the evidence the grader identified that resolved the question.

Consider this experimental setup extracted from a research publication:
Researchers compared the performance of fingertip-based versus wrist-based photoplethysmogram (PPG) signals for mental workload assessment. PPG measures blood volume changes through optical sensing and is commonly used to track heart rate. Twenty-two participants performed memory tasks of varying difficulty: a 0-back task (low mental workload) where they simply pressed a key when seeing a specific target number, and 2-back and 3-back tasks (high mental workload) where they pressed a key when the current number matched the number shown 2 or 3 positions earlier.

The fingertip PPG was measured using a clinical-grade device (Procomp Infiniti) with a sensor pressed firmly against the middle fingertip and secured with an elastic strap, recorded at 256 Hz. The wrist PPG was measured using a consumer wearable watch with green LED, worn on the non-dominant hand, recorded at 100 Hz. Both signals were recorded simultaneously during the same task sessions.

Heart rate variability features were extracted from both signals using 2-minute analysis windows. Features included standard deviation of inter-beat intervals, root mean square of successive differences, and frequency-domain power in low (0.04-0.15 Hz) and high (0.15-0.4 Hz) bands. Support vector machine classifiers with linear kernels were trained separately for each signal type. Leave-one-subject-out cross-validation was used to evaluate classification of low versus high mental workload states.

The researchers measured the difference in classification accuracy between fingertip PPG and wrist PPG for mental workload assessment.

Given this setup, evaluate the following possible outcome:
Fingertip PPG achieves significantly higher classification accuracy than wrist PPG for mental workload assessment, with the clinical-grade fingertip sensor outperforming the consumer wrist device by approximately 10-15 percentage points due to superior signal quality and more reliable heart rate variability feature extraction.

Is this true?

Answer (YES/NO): NO